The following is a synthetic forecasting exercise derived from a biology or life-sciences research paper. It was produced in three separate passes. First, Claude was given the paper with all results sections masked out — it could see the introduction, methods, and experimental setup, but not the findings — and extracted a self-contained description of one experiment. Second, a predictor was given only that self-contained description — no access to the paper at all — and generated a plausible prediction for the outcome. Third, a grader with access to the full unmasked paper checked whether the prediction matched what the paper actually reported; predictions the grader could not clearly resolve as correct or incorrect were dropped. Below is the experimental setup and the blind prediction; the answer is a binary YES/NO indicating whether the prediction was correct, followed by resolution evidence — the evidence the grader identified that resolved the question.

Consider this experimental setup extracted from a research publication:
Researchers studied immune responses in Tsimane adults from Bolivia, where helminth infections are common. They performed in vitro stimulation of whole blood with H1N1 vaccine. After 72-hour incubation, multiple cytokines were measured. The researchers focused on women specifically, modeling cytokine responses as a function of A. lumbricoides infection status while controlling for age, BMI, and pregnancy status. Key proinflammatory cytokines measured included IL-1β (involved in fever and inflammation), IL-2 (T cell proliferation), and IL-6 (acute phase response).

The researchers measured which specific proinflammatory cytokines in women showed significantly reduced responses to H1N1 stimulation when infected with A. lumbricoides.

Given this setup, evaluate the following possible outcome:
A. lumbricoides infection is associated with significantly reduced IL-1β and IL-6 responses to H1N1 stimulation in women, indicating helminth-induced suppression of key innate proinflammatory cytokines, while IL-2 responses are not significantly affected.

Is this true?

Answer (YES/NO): NO